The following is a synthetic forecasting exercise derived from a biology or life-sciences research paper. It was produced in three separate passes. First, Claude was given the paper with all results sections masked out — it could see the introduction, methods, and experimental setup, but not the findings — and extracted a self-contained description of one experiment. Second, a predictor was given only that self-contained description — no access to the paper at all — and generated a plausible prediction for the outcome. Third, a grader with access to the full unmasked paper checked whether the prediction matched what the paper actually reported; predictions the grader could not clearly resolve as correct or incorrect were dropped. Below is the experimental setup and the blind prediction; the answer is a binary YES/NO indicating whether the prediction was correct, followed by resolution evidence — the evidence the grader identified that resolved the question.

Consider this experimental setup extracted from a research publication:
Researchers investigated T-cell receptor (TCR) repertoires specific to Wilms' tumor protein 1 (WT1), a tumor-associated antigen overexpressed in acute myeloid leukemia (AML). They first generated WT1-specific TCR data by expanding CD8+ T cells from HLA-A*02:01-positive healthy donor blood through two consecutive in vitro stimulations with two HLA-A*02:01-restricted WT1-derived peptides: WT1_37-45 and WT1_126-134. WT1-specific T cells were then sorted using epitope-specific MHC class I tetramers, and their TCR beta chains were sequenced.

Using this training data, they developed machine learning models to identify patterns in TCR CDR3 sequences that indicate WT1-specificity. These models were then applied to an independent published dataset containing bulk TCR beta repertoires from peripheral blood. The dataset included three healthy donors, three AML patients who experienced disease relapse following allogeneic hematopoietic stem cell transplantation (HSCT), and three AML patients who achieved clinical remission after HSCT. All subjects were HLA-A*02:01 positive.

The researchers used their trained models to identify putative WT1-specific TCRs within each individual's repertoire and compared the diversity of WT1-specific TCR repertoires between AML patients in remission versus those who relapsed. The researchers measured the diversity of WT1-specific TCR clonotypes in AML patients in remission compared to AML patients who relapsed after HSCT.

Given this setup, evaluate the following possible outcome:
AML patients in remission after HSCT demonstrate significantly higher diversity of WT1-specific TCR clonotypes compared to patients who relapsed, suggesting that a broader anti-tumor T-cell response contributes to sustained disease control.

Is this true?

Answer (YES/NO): YES